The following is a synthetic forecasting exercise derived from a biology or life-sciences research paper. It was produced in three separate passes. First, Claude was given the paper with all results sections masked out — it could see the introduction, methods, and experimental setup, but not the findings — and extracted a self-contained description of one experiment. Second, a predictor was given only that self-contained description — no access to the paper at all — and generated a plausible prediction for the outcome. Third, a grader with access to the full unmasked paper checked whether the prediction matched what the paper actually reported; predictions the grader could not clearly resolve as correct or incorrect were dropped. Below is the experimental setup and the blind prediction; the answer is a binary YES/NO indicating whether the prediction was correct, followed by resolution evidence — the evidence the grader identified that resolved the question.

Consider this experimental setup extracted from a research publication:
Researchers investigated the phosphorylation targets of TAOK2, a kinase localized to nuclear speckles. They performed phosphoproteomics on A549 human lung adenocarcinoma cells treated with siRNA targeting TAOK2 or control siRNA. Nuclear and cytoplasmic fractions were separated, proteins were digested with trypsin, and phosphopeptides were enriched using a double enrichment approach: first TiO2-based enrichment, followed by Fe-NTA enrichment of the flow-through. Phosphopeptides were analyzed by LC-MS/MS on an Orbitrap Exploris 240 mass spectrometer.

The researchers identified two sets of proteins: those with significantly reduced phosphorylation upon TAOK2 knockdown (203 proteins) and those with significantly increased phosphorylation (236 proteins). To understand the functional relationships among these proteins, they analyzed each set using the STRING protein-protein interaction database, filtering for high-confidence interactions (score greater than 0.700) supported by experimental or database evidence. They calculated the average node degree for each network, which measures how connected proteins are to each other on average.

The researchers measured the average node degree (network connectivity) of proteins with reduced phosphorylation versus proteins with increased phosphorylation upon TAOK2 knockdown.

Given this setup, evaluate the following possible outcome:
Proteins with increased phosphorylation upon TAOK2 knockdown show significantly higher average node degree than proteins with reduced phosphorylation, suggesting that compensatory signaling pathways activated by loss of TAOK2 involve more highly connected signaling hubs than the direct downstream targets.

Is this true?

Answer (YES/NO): NO